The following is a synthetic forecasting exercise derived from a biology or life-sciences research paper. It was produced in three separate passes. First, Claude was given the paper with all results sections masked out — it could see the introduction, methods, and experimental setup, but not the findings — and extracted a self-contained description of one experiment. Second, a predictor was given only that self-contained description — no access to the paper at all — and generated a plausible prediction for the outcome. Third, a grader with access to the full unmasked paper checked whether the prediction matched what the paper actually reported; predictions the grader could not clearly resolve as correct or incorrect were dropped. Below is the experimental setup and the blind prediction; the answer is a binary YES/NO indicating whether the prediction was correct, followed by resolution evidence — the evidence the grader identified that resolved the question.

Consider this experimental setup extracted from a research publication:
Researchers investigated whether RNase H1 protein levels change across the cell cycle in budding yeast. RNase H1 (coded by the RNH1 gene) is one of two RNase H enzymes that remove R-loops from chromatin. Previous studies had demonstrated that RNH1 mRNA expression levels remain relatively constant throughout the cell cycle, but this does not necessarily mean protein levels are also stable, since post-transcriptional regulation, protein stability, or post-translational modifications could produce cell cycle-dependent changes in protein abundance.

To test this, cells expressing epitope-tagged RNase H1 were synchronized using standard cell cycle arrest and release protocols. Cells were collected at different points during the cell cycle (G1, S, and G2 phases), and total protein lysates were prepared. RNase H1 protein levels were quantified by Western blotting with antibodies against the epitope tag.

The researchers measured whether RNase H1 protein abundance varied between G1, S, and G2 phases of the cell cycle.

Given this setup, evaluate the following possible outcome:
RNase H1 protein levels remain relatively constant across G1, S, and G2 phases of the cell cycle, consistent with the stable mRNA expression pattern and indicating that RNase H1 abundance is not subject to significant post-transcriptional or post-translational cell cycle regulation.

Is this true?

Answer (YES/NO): YES